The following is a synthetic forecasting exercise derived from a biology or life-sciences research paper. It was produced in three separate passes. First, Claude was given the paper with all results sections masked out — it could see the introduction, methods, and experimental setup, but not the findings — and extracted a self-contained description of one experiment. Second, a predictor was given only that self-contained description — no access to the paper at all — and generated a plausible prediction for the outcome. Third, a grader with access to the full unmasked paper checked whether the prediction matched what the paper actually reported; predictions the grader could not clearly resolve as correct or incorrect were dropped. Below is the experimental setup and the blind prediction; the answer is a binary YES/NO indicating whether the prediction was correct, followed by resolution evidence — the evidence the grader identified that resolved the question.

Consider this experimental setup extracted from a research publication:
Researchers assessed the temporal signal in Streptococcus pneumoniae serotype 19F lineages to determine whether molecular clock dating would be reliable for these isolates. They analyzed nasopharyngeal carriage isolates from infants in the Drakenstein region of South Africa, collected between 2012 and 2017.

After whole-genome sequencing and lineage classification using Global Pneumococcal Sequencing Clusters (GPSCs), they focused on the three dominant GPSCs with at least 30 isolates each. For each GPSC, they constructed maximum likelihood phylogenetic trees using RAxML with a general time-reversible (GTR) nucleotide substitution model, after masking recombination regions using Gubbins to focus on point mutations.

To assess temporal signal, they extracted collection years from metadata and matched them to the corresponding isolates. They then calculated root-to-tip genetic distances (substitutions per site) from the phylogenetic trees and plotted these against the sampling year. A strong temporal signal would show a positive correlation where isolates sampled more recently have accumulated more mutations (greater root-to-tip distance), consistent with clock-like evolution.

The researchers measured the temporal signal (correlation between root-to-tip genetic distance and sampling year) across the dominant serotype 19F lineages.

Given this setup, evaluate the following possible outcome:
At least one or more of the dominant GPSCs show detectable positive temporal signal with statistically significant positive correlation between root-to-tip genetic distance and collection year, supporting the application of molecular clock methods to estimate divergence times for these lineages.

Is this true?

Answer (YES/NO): NO